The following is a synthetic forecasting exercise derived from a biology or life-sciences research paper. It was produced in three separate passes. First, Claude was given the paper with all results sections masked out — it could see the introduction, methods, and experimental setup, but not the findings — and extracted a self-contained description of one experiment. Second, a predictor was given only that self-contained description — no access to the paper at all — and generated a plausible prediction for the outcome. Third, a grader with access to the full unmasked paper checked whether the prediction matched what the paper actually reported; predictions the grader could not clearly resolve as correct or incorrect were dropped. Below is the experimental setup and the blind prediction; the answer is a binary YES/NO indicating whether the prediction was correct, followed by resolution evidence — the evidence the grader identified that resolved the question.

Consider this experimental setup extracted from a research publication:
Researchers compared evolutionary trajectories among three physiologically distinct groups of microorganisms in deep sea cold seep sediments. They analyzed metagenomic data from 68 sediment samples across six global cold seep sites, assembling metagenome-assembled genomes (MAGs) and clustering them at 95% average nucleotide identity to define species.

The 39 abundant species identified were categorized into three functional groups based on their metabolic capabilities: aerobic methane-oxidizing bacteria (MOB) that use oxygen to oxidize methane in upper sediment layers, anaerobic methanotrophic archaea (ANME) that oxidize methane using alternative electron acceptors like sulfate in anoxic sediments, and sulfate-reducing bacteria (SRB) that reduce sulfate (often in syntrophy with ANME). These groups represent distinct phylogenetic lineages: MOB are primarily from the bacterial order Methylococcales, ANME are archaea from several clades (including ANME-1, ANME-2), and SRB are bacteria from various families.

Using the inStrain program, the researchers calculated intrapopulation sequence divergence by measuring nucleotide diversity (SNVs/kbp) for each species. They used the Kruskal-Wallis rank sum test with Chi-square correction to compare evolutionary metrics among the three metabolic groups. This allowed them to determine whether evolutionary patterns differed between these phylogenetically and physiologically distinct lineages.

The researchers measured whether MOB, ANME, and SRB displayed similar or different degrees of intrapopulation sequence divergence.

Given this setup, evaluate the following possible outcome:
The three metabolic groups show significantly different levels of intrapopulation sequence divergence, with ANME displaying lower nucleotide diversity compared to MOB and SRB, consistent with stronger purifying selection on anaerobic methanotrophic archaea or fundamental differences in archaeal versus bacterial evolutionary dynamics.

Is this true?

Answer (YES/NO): NO